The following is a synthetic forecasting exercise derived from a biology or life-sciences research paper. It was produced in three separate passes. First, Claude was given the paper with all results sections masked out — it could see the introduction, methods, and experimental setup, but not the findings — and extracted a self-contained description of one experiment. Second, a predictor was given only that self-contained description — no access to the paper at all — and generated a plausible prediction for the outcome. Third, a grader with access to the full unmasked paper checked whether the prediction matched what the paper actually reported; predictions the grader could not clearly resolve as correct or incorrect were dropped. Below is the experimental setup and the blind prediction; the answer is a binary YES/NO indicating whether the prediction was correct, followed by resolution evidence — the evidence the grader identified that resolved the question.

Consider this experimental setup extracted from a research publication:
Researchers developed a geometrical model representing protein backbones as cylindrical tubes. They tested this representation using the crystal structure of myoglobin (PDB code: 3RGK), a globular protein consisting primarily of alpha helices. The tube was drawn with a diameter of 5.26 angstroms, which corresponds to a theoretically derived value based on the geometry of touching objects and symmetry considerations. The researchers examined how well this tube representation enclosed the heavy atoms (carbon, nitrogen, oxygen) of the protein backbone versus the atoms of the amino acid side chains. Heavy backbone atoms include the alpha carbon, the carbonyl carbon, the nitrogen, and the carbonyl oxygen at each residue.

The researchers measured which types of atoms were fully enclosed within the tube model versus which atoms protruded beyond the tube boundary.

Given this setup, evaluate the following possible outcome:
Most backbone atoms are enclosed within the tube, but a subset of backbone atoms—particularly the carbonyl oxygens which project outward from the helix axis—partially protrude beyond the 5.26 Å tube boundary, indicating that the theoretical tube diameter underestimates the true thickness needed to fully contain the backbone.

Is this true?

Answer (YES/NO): NO